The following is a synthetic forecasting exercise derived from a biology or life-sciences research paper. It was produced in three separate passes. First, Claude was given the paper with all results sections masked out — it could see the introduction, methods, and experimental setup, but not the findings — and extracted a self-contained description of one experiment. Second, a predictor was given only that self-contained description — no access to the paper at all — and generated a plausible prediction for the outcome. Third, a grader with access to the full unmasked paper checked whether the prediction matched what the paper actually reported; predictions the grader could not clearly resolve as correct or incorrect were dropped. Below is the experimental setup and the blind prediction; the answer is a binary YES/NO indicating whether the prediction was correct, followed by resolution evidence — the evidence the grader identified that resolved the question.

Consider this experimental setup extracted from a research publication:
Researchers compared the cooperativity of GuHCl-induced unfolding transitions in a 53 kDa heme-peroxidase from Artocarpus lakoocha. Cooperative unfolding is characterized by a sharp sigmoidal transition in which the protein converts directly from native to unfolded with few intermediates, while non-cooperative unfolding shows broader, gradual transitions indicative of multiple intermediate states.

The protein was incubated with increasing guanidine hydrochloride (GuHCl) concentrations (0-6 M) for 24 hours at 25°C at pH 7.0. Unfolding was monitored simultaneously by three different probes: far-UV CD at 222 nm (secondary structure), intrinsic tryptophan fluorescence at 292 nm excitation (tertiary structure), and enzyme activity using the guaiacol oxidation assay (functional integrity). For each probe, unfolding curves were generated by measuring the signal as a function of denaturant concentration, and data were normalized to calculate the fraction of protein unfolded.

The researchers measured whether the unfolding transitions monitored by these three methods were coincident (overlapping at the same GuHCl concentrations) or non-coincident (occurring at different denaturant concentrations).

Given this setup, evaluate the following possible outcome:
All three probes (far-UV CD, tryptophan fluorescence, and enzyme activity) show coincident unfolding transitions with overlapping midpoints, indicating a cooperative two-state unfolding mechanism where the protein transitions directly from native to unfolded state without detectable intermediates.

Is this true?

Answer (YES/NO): YES